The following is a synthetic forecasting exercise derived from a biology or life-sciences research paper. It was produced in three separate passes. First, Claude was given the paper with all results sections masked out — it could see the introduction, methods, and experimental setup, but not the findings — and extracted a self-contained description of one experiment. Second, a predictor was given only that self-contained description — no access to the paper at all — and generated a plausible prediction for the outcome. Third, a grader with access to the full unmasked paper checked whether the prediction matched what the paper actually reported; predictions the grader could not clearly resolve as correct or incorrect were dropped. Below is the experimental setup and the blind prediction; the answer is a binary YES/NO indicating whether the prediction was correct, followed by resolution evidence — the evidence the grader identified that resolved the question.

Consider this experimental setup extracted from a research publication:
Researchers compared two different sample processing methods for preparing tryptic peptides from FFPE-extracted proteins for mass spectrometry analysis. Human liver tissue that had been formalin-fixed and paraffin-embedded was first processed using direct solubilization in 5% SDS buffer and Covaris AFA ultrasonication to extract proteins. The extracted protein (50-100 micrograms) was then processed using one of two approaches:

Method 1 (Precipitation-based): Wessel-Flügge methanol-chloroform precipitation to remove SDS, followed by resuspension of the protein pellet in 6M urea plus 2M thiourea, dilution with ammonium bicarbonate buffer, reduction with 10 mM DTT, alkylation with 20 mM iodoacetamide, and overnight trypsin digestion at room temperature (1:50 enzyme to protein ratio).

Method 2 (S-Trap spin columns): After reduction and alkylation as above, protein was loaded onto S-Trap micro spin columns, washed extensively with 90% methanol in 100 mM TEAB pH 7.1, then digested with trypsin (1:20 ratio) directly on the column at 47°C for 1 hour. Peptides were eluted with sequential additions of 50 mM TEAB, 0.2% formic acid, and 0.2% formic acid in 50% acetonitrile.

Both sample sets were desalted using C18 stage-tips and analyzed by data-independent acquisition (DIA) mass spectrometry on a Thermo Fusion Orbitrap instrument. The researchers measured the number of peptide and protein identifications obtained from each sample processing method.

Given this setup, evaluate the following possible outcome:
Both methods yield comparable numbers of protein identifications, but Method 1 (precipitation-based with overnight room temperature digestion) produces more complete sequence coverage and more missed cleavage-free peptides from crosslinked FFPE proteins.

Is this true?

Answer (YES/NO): NO